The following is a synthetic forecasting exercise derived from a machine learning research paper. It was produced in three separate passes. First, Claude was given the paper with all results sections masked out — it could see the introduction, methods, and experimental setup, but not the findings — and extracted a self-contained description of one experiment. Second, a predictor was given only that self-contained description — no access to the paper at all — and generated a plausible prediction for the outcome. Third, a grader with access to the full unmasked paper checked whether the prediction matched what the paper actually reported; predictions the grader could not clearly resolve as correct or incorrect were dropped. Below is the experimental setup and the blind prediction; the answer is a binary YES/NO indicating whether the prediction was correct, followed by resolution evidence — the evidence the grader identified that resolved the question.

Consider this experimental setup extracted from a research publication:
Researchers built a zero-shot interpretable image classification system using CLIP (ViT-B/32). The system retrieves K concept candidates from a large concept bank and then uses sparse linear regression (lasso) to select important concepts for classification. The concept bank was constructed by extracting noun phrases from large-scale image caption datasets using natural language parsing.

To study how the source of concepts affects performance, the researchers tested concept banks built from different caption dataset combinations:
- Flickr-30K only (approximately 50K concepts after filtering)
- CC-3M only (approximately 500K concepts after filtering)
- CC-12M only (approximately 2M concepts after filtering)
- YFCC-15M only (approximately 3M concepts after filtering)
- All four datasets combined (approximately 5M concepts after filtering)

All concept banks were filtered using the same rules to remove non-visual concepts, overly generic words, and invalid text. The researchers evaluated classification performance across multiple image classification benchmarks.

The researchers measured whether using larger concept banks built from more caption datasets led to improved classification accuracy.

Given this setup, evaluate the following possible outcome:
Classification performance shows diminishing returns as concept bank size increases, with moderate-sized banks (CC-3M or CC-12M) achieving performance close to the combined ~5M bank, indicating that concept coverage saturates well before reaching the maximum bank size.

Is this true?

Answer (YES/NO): NO